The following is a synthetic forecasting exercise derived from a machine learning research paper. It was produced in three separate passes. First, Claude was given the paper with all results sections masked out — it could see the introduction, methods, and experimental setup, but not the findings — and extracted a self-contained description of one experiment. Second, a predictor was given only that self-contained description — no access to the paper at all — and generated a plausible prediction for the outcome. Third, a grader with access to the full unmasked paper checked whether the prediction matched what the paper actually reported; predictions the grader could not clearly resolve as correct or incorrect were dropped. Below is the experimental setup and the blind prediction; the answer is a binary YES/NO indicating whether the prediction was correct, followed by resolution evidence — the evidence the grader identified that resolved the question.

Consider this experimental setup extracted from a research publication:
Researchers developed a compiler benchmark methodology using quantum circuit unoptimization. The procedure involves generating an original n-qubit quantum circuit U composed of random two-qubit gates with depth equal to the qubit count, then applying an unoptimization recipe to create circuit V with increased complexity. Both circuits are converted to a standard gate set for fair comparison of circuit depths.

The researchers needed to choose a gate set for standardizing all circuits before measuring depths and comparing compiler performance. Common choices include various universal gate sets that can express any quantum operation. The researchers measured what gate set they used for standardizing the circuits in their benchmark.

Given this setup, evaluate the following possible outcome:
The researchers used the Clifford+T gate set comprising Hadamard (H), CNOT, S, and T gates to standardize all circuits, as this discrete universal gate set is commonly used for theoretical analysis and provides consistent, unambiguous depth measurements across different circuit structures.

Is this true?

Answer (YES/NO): NO